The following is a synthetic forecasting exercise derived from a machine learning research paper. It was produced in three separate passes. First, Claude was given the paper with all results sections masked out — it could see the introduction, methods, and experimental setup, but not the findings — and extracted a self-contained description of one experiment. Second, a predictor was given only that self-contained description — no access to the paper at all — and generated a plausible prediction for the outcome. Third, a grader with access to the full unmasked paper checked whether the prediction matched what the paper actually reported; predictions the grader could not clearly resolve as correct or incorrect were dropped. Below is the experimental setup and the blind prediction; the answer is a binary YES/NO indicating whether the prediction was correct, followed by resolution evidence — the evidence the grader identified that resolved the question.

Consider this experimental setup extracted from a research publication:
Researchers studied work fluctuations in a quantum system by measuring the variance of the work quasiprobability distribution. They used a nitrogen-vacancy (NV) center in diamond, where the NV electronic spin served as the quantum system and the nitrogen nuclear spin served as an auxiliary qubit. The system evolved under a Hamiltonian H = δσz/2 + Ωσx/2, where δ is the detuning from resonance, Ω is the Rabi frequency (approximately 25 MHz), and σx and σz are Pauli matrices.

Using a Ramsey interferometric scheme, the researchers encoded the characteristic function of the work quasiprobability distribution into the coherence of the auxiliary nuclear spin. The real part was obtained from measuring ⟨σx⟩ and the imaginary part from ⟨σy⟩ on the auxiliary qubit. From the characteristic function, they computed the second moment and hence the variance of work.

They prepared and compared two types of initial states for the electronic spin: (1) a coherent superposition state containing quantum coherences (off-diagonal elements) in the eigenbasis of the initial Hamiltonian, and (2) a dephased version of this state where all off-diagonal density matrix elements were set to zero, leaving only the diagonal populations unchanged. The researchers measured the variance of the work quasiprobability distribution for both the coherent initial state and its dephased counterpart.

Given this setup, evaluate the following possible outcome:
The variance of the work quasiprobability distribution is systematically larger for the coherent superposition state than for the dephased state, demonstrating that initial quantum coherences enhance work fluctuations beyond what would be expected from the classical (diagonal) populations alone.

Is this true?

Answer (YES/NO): NO